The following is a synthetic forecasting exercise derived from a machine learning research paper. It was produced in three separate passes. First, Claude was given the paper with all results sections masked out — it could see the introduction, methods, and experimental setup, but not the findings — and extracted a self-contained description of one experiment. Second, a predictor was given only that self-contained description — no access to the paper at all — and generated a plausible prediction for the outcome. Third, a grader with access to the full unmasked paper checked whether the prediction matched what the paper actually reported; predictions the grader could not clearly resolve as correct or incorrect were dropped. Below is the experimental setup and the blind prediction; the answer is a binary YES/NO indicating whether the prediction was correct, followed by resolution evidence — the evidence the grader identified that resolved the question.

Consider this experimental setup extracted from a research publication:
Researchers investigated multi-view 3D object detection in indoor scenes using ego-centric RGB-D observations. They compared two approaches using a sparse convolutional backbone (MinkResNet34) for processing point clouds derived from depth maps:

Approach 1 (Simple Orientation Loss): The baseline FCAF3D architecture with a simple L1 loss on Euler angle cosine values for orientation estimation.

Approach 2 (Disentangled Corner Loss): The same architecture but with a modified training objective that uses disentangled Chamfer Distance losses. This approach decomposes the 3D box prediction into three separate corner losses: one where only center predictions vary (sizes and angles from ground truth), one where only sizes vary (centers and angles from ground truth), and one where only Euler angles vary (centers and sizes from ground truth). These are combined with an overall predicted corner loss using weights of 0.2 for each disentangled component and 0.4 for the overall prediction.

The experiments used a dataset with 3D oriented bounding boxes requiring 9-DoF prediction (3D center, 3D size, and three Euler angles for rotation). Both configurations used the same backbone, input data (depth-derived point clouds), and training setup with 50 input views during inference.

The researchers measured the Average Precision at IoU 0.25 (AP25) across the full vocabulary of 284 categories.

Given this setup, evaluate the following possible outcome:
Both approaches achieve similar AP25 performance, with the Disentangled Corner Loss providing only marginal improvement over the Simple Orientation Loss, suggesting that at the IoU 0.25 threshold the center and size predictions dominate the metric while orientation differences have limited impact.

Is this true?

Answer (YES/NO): NO